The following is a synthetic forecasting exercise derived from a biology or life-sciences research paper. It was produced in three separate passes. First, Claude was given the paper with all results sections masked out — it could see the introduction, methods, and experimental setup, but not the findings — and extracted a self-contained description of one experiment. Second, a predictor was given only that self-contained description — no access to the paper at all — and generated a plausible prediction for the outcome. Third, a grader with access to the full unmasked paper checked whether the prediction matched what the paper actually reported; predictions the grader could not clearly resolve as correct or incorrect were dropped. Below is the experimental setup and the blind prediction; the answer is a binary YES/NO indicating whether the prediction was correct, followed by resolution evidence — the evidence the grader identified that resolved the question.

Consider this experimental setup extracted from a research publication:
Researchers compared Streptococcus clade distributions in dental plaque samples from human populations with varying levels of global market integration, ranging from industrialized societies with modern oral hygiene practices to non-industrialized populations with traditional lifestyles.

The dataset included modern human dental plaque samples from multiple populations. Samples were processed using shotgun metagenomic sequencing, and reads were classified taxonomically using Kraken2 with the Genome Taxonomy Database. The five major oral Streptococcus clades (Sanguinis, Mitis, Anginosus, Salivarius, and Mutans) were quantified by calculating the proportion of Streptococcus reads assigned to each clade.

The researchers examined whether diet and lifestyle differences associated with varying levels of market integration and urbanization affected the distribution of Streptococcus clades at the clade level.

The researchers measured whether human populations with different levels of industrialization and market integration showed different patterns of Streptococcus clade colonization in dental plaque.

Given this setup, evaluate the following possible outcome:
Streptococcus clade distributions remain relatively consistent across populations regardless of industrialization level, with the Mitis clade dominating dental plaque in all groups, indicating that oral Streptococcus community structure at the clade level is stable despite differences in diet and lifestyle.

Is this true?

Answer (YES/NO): NO